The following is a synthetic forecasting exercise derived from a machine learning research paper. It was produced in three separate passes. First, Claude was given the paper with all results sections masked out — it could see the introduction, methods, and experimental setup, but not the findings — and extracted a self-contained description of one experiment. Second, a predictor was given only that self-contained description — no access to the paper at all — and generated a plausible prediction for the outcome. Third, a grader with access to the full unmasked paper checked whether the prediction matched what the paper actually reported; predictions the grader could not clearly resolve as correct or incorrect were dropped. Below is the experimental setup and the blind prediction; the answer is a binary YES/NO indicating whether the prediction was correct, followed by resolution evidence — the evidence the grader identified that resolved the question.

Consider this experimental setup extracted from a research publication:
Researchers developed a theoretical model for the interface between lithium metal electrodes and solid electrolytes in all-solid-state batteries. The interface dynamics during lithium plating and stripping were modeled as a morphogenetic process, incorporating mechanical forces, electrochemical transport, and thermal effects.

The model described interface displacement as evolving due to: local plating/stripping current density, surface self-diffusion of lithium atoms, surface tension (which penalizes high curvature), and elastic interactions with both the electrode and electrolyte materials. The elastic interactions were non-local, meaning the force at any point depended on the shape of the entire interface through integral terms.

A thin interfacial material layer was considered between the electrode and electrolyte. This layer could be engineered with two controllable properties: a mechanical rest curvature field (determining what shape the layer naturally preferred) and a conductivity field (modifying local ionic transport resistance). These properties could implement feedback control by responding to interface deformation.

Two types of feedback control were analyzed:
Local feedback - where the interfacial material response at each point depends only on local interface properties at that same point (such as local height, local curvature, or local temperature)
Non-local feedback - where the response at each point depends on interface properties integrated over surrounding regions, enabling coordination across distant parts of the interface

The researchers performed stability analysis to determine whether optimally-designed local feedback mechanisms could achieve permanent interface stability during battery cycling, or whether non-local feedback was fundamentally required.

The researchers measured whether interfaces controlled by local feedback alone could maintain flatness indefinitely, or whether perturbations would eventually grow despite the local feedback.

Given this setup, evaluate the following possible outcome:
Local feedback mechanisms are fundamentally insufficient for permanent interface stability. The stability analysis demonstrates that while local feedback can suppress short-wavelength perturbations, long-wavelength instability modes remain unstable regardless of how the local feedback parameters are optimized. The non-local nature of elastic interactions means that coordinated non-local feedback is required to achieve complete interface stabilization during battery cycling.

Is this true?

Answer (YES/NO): YES